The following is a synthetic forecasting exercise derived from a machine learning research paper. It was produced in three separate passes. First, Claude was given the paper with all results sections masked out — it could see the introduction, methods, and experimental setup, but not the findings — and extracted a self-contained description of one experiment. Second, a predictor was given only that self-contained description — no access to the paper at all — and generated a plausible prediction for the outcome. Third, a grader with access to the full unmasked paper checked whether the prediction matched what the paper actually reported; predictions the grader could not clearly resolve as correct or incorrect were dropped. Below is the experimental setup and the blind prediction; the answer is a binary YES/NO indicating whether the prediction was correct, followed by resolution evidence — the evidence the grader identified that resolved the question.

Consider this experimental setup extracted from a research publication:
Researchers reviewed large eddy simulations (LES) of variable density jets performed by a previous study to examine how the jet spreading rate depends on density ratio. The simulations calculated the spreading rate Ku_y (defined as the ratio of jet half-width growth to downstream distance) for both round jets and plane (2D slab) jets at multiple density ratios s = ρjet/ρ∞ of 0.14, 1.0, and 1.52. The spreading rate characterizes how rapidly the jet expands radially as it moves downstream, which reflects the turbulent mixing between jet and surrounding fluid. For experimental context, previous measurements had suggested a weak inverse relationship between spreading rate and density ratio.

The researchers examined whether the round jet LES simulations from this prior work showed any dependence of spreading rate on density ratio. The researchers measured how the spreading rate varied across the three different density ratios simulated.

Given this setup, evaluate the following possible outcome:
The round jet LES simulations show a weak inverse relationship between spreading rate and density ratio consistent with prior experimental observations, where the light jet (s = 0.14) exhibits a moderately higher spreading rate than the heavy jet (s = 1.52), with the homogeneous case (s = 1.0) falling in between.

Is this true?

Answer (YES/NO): NO